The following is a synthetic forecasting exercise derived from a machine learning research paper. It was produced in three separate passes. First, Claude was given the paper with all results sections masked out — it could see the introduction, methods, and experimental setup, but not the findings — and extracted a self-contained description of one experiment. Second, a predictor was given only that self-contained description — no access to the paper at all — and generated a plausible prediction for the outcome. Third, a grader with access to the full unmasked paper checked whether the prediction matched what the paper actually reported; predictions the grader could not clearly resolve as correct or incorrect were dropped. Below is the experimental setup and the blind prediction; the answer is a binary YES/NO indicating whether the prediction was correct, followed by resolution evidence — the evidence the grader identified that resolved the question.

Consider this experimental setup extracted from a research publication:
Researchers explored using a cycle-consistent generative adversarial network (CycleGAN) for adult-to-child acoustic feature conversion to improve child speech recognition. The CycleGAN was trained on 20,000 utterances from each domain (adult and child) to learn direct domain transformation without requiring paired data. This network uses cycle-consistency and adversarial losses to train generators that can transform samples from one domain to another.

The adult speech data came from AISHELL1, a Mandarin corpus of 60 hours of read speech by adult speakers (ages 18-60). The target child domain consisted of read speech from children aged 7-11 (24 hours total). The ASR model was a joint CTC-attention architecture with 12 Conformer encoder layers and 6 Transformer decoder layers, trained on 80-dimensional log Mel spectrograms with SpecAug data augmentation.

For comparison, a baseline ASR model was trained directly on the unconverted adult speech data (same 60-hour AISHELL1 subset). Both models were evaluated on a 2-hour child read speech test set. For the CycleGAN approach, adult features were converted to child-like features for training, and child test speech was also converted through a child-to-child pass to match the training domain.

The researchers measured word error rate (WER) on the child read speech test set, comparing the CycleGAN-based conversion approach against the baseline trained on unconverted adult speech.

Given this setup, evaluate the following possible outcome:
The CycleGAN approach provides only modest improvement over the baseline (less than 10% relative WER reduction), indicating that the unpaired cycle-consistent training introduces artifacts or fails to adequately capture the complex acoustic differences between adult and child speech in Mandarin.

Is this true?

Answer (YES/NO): NO